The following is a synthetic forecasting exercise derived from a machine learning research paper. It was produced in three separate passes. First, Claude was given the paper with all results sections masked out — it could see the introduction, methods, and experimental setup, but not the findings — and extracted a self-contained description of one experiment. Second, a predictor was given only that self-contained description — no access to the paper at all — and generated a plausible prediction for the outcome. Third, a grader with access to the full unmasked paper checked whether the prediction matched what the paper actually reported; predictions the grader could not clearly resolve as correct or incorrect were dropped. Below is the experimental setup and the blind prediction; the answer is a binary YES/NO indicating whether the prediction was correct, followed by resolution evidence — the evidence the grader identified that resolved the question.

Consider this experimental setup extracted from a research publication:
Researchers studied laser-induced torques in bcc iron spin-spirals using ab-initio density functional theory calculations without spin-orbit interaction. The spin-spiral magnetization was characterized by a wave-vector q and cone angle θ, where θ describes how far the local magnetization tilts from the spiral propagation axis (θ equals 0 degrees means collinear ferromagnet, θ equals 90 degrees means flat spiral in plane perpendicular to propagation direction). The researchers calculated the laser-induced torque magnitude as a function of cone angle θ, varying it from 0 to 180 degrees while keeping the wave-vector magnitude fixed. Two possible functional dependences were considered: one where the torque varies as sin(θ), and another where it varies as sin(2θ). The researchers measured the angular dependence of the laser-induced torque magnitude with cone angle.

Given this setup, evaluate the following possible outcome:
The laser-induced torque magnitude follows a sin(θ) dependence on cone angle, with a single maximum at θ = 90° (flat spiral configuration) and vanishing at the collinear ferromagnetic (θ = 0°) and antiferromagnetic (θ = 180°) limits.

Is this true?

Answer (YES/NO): NO